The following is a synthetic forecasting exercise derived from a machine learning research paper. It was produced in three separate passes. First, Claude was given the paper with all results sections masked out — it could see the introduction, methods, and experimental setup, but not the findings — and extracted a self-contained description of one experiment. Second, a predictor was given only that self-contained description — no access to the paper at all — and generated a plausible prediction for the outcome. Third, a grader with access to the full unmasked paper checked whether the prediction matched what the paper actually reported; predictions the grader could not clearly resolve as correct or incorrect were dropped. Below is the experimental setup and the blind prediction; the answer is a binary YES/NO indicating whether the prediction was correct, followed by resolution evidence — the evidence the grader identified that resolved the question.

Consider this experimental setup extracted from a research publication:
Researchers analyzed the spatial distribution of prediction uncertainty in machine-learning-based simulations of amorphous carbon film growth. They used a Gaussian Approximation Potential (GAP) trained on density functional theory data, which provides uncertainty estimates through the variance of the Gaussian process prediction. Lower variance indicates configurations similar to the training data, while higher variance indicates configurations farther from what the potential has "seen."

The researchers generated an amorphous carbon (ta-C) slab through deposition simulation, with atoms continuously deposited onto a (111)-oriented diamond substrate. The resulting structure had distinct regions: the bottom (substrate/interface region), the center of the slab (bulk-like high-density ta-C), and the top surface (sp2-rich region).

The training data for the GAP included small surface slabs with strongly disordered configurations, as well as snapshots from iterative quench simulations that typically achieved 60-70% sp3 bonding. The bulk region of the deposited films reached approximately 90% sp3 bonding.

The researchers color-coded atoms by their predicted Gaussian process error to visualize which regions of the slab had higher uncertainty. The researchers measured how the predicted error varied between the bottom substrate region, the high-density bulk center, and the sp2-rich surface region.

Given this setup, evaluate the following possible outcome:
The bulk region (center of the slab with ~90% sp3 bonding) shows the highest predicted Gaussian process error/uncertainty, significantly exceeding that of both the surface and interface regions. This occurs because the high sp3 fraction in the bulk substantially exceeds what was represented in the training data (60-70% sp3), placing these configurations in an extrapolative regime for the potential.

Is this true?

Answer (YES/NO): NO